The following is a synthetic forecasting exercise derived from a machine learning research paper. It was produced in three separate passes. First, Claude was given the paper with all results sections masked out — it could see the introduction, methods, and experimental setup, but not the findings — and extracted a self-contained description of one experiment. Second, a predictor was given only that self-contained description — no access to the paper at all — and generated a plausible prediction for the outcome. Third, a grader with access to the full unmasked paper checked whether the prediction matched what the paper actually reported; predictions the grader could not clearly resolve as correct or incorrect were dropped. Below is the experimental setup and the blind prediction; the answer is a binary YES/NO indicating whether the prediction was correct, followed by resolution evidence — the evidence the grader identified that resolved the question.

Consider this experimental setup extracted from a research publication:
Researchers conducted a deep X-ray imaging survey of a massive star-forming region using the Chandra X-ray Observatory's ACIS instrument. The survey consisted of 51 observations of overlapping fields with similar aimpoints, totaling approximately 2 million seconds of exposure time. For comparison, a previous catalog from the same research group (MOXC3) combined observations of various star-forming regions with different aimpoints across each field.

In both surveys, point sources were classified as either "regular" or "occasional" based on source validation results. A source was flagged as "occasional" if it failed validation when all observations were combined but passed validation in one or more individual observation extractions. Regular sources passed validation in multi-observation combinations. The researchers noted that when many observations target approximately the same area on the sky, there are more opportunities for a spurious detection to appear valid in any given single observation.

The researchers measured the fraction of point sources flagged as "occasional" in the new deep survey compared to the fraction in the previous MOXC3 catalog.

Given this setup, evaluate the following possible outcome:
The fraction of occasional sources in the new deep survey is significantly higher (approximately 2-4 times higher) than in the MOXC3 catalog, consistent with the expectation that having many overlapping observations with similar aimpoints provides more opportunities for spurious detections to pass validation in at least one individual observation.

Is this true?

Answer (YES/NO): YES